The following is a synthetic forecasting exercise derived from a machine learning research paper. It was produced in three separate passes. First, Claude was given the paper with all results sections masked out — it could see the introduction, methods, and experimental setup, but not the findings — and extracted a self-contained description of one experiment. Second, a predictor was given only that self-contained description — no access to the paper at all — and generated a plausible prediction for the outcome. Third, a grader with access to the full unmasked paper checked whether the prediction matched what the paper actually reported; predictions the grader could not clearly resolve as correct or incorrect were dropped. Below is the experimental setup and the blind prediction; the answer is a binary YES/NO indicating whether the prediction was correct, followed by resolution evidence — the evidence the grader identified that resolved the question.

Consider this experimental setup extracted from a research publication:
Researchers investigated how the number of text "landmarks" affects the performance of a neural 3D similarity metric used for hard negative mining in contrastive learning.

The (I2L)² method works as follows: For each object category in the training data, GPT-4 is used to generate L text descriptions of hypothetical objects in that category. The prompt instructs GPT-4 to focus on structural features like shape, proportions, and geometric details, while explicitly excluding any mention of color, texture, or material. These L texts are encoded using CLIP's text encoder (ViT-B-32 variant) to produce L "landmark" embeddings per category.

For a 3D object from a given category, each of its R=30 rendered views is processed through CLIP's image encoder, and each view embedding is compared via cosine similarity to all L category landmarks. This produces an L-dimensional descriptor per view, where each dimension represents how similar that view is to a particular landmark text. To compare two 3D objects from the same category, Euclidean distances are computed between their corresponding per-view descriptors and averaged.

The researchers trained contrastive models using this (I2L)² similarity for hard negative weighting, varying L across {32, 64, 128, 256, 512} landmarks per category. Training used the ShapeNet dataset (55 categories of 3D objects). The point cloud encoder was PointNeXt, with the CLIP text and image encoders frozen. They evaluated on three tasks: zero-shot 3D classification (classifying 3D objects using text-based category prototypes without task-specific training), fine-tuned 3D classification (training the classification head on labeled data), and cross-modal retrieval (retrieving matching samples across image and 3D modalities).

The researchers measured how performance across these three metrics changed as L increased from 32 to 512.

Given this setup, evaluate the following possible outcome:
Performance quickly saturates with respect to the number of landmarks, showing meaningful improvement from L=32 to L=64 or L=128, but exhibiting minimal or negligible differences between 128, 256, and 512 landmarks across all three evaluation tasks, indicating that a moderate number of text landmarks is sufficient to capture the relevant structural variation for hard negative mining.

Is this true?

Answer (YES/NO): YES